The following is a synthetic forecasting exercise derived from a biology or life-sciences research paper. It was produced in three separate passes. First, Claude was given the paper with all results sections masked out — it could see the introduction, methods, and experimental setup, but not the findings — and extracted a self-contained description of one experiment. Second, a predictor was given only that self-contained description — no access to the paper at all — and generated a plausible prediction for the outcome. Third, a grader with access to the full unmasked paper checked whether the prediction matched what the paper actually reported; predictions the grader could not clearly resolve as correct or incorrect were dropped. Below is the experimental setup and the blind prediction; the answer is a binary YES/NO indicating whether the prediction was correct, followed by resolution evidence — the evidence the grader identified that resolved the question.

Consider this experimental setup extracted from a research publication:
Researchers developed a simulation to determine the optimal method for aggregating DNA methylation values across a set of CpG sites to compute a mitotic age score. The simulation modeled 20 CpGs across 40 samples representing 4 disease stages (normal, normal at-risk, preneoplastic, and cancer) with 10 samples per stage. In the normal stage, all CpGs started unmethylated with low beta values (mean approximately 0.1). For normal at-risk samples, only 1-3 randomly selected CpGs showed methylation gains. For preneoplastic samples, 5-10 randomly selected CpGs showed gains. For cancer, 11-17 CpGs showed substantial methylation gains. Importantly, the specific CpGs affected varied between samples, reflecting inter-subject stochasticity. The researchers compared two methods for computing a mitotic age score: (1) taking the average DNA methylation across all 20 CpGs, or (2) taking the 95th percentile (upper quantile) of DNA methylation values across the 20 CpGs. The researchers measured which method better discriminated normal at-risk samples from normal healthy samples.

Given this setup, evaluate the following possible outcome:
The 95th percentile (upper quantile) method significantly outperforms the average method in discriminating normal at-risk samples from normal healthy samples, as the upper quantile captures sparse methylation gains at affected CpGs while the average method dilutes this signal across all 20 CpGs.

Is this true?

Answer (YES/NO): YES